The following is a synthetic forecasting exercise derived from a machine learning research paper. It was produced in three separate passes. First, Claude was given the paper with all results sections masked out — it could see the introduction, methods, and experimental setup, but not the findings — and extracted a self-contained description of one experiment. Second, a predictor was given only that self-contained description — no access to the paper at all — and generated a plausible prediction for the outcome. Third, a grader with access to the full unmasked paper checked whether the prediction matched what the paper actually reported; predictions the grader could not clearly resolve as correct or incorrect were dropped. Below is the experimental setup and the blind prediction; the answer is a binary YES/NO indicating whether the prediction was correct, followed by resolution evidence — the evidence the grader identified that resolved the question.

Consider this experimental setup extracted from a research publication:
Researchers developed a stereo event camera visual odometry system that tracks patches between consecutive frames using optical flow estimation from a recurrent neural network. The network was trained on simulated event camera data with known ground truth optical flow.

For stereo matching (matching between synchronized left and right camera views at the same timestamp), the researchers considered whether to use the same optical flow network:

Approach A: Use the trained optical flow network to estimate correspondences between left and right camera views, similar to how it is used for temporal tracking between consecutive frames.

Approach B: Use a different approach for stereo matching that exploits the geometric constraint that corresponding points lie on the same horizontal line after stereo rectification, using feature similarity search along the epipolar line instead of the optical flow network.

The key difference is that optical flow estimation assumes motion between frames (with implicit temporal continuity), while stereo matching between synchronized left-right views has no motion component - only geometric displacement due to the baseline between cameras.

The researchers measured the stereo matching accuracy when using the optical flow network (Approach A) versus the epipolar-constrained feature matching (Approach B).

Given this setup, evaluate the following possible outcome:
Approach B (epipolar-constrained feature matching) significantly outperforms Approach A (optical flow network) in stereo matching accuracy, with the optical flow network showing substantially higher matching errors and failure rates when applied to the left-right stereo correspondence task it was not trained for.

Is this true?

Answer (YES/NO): NO